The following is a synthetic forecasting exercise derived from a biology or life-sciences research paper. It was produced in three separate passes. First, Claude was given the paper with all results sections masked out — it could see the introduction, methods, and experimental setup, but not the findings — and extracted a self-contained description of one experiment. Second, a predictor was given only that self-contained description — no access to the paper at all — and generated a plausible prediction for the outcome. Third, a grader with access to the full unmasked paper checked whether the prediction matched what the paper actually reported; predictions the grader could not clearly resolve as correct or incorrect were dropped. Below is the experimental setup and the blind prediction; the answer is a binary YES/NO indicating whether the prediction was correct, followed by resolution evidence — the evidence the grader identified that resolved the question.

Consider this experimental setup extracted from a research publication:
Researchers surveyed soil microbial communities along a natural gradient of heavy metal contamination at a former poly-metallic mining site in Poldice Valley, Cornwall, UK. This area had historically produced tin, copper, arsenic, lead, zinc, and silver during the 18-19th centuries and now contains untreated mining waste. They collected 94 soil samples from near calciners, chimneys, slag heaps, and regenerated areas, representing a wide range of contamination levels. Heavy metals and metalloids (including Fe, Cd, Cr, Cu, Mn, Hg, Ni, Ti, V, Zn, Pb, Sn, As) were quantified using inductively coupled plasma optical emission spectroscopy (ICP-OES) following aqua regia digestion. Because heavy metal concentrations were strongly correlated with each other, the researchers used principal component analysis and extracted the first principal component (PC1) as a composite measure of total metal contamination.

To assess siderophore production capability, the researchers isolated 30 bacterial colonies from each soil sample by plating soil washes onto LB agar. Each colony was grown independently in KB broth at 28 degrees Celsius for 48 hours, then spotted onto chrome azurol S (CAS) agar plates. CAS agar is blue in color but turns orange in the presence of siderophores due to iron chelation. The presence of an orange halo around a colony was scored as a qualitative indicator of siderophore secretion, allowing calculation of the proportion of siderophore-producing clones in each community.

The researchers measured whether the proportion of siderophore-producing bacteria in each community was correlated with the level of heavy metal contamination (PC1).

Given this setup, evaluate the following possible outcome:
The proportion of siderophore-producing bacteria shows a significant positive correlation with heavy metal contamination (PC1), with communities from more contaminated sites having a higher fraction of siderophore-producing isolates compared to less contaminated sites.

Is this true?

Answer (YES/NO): YES